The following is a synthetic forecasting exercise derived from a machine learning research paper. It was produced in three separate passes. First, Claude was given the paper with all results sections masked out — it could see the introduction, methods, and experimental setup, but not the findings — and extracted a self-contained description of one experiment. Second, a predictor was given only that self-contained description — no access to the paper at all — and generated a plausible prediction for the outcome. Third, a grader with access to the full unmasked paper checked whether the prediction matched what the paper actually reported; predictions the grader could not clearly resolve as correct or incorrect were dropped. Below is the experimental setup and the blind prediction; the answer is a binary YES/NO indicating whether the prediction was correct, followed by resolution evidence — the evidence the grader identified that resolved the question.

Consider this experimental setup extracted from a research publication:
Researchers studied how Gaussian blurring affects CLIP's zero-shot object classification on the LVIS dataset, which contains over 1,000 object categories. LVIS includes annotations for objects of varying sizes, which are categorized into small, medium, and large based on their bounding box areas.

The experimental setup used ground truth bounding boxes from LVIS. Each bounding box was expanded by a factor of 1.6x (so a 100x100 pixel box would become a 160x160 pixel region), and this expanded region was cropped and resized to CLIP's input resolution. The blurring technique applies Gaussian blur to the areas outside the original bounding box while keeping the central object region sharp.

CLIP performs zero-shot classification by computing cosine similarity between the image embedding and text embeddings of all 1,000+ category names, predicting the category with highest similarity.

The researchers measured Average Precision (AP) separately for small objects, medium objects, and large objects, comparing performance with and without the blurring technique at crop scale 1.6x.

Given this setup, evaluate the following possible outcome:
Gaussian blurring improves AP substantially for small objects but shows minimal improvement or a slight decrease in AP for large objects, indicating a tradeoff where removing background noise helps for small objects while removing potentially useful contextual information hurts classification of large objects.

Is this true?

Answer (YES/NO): NO